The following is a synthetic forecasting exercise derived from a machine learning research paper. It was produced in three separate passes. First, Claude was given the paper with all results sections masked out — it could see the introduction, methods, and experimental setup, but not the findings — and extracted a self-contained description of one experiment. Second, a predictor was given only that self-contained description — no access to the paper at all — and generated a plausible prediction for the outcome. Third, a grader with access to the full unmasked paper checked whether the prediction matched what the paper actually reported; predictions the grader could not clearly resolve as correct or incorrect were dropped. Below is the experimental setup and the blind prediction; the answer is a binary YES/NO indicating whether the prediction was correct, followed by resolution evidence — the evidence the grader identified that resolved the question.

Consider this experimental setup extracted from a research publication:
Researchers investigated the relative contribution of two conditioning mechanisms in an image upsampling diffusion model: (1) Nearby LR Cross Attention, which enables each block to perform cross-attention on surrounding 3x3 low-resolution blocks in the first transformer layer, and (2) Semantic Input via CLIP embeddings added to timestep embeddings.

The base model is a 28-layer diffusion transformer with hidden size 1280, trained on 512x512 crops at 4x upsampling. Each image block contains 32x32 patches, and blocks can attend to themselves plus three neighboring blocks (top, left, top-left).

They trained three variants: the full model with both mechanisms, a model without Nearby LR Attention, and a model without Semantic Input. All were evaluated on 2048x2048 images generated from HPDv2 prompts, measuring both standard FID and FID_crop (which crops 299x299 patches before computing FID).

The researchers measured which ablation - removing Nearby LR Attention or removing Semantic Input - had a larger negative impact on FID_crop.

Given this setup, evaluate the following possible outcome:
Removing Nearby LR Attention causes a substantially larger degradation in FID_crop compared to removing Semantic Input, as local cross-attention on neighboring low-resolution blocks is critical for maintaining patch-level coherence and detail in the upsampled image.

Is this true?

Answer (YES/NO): YES